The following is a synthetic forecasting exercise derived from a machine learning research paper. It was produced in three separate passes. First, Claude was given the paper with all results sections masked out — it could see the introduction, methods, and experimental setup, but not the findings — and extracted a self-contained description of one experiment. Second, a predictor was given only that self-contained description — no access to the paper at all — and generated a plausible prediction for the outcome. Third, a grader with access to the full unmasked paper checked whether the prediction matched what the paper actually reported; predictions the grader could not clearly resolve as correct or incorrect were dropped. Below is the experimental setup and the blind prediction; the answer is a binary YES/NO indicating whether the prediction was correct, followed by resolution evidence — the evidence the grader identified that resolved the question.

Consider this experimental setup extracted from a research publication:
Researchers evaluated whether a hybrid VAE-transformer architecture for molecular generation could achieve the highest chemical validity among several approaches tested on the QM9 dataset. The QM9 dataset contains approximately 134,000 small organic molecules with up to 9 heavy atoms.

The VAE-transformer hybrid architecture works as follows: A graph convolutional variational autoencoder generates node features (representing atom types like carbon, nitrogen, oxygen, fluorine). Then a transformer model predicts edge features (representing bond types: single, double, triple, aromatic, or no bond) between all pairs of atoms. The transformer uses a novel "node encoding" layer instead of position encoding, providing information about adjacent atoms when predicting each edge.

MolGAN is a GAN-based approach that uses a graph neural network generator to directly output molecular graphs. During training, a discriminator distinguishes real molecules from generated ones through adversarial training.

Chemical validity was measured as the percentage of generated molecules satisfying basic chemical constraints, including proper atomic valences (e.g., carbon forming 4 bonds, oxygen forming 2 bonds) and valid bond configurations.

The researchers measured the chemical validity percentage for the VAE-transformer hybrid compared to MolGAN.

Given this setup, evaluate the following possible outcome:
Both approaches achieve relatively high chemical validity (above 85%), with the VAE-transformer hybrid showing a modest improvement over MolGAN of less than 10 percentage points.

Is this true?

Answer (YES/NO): NO